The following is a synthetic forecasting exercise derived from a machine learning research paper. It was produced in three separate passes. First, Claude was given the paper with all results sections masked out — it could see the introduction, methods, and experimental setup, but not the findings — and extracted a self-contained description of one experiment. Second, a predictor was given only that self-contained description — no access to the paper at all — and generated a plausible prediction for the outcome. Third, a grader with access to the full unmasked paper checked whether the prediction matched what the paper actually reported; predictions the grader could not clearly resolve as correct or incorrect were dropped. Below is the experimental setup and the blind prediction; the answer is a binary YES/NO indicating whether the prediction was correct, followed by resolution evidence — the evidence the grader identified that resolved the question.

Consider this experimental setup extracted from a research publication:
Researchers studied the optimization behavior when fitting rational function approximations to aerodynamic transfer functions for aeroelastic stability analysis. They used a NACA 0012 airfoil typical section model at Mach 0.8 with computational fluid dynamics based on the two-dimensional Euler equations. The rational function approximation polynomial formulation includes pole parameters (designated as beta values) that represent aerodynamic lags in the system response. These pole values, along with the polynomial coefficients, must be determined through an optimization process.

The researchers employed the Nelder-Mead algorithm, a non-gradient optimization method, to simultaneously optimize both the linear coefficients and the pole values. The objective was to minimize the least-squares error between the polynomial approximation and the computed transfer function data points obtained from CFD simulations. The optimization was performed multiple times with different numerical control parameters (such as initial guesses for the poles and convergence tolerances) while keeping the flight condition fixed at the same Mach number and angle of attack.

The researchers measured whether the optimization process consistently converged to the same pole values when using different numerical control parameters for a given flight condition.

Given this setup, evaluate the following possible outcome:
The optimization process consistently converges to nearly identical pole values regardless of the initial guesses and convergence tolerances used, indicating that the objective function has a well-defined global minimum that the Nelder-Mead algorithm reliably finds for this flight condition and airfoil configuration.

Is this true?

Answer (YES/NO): NO